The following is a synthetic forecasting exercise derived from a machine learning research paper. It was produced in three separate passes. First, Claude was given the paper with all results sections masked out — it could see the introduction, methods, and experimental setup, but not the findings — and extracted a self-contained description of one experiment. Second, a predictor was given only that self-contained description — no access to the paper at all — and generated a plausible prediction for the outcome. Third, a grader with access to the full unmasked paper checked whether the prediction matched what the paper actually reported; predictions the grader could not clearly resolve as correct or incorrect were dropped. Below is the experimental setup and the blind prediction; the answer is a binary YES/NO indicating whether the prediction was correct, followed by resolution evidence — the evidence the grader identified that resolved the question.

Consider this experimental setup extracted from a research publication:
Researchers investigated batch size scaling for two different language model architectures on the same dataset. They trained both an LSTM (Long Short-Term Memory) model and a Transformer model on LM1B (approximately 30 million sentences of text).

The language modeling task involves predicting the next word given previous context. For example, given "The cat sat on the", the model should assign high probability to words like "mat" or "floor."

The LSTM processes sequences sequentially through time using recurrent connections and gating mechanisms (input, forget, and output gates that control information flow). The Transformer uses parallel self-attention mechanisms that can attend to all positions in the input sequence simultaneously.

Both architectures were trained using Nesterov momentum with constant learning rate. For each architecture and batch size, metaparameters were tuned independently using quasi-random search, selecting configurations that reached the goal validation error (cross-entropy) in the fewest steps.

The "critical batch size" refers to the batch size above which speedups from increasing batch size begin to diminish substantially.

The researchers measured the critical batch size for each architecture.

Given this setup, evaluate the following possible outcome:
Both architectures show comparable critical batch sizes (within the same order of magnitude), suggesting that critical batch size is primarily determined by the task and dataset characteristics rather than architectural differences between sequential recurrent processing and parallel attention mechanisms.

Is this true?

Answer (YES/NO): NO